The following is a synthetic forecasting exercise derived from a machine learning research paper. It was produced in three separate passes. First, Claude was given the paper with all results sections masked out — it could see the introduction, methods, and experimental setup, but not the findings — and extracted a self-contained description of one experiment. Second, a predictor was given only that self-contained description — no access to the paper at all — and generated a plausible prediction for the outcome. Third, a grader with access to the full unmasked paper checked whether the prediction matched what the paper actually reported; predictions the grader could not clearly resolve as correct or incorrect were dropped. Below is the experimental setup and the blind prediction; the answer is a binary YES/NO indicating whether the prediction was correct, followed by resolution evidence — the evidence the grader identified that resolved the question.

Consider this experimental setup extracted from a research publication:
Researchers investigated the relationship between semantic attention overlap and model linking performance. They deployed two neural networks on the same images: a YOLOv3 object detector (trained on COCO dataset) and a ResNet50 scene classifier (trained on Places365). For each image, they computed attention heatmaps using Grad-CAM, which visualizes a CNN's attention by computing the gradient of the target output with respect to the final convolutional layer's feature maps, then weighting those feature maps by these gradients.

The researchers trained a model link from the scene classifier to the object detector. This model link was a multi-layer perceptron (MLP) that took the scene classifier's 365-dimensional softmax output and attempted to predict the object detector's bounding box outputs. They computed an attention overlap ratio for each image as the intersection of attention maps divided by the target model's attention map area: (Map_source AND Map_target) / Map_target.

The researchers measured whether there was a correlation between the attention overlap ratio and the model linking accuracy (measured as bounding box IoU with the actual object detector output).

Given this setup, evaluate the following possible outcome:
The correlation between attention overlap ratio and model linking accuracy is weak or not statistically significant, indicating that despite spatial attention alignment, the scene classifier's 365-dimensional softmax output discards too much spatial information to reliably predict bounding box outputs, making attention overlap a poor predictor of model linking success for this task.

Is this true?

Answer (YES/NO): NO